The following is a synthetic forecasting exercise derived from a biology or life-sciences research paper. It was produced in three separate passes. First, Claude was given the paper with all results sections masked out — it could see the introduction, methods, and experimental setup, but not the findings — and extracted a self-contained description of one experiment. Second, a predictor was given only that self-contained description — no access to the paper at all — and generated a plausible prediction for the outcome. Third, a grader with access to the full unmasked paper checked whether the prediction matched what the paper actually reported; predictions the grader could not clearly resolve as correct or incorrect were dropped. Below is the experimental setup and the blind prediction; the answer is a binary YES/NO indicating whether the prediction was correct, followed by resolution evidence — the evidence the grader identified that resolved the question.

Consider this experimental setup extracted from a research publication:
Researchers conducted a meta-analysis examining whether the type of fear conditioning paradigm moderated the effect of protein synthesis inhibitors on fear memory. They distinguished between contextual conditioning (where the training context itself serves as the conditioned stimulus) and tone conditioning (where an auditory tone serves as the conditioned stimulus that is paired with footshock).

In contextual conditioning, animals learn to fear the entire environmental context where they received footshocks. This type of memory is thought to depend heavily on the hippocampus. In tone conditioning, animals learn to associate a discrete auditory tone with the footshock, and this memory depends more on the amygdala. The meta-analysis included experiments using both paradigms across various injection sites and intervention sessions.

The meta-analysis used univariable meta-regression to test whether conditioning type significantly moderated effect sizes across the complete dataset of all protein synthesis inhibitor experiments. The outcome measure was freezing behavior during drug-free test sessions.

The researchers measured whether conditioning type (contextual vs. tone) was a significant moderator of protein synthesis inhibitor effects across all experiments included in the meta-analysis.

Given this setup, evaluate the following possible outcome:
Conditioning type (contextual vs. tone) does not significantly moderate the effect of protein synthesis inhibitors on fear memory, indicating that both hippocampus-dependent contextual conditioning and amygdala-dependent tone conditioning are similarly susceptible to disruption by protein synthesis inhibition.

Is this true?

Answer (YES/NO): NO